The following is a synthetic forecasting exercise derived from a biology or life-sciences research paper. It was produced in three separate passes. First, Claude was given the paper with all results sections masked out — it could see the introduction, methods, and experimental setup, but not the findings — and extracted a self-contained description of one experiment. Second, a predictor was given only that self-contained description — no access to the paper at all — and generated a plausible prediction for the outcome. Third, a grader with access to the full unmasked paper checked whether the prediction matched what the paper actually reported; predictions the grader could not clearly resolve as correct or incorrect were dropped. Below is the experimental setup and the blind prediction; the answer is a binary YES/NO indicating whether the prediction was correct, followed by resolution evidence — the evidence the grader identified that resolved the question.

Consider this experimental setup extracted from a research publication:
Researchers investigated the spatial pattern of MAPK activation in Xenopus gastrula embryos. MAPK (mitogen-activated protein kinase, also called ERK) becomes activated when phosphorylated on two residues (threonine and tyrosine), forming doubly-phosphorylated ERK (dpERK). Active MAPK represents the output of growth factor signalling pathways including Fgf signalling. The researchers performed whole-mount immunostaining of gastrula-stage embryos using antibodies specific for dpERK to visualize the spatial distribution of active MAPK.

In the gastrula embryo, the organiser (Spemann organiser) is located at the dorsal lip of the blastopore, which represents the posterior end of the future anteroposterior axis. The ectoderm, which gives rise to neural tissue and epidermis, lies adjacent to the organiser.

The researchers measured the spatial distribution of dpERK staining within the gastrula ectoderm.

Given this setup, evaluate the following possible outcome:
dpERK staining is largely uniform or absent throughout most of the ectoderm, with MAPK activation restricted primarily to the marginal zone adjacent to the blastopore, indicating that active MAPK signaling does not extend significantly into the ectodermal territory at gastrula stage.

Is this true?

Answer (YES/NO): NO